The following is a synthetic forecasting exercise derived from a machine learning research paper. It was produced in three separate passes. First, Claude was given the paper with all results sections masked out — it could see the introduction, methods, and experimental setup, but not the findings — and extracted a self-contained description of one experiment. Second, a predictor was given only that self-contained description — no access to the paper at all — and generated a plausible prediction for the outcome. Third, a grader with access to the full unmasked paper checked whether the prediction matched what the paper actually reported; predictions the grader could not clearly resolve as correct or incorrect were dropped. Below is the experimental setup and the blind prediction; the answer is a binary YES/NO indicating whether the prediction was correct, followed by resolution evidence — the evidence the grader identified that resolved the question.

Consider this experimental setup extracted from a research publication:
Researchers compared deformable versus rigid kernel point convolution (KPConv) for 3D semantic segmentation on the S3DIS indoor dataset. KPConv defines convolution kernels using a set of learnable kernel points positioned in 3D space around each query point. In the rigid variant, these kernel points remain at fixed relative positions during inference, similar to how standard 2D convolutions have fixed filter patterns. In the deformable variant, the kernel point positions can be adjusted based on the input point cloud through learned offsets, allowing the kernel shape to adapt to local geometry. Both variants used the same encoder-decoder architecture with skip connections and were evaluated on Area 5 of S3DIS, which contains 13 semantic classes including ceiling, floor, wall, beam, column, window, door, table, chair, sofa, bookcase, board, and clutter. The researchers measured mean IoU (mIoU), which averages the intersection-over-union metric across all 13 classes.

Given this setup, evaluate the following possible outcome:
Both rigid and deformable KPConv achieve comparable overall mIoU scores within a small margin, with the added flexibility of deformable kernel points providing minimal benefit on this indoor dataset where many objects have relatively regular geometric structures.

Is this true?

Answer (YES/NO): NO